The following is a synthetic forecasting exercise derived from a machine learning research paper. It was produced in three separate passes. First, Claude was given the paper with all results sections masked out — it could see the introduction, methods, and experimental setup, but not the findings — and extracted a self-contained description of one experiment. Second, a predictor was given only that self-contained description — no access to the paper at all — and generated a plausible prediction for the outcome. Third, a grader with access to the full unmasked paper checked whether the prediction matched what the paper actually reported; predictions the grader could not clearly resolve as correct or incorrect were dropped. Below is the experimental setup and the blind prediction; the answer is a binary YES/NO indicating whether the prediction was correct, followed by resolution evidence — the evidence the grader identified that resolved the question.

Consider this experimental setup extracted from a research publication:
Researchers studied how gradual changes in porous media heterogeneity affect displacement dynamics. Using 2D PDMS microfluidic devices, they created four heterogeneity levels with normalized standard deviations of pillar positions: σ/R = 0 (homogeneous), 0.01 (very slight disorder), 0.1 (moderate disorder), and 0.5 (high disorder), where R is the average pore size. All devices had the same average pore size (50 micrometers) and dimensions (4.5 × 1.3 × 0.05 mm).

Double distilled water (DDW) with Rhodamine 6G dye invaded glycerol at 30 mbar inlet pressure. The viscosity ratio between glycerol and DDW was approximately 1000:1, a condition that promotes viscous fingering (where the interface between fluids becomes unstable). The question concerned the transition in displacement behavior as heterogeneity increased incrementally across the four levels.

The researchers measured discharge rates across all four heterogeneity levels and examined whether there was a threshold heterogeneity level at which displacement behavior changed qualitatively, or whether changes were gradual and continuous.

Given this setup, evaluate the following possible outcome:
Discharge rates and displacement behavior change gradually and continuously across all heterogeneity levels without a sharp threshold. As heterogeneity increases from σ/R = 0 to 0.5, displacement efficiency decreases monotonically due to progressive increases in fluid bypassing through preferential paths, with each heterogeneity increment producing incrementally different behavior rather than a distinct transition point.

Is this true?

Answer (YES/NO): NO